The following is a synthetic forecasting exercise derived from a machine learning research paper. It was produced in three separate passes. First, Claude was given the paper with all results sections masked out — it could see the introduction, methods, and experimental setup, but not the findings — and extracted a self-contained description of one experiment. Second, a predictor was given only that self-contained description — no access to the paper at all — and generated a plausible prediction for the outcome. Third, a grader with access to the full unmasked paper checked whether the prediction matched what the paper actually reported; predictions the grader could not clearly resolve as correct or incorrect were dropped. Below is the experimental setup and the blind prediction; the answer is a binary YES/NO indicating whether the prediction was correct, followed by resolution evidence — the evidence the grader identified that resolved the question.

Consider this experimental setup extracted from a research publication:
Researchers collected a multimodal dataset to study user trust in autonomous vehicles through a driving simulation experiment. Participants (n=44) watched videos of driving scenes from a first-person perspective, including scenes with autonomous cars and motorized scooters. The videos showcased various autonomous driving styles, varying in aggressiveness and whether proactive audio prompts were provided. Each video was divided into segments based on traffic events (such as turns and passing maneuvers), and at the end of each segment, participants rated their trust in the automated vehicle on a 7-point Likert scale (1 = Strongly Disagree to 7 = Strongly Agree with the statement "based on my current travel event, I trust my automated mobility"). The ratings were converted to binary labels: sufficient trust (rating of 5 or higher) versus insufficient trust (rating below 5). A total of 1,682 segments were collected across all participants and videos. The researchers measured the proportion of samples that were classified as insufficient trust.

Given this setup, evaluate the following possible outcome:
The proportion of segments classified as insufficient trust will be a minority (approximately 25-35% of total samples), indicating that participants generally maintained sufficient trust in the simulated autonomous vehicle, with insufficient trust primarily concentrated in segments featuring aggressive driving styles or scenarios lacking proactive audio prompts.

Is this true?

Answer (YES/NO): NO